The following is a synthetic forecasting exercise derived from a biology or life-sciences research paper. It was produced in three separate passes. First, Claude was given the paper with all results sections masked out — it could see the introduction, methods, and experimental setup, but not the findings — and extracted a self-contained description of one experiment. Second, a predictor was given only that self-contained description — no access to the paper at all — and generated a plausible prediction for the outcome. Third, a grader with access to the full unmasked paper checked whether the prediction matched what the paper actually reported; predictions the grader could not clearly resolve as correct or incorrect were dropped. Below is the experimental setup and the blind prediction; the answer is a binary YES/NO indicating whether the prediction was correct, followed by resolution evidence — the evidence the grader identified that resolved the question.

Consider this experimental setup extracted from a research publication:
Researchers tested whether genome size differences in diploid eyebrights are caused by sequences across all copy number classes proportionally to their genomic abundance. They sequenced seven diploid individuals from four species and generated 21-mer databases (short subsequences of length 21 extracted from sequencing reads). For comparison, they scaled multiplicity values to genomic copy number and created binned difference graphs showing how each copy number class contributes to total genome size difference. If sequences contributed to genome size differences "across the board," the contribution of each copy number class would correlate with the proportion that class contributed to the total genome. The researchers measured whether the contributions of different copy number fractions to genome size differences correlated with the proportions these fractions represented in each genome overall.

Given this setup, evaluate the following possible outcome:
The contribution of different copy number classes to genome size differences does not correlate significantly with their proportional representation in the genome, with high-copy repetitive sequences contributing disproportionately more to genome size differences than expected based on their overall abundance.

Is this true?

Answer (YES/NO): YES